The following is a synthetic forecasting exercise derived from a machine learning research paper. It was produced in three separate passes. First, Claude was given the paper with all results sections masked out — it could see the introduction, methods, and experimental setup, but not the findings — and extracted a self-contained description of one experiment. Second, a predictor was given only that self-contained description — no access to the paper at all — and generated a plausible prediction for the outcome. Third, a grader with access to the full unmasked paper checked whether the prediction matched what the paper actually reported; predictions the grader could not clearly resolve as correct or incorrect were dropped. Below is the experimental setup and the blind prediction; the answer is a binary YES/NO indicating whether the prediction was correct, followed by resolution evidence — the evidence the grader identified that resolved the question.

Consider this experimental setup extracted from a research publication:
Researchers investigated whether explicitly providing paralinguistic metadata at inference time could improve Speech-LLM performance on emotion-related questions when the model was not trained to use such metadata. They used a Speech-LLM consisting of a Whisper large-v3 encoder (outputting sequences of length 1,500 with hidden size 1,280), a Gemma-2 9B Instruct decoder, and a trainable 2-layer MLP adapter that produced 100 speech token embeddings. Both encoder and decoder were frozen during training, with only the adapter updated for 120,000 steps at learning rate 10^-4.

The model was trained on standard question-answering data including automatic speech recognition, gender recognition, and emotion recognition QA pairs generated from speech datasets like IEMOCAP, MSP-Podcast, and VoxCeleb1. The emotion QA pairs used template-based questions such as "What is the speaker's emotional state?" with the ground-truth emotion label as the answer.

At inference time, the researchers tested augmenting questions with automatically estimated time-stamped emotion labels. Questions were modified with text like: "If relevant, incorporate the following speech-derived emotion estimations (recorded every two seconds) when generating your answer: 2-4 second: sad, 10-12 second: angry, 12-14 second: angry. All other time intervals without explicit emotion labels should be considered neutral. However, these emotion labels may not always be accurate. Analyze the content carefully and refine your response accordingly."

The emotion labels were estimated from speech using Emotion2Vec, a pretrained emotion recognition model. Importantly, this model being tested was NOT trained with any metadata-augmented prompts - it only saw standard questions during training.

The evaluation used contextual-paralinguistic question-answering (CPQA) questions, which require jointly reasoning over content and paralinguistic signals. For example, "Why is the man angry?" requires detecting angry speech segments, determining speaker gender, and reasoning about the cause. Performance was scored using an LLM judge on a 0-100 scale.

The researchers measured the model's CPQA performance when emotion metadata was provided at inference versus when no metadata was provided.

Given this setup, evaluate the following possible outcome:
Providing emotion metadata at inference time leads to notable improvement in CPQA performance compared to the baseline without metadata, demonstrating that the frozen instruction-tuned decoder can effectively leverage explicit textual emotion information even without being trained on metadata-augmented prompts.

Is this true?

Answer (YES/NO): YES